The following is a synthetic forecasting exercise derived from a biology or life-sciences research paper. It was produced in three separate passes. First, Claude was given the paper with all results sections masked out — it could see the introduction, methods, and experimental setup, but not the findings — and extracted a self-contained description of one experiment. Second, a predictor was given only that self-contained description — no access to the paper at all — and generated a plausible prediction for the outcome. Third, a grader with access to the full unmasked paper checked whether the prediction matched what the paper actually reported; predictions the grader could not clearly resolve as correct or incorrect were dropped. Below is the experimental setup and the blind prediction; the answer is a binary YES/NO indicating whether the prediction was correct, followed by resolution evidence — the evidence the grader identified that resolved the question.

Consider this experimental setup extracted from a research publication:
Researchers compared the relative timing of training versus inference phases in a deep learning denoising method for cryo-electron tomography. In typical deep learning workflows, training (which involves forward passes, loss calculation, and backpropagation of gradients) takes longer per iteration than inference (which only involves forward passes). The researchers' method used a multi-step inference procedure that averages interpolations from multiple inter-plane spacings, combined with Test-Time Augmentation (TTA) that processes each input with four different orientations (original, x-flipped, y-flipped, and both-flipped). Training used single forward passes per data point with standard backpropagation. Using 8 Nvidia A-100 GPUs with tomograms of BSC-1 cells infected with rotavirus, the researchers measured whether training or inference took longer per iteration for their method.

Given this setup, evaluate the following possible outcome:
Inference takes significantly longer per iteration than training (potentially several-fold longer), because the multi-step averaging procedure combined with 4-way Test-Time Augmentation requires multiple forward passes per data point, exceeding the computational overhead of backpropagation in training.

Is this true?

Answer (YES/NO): YES